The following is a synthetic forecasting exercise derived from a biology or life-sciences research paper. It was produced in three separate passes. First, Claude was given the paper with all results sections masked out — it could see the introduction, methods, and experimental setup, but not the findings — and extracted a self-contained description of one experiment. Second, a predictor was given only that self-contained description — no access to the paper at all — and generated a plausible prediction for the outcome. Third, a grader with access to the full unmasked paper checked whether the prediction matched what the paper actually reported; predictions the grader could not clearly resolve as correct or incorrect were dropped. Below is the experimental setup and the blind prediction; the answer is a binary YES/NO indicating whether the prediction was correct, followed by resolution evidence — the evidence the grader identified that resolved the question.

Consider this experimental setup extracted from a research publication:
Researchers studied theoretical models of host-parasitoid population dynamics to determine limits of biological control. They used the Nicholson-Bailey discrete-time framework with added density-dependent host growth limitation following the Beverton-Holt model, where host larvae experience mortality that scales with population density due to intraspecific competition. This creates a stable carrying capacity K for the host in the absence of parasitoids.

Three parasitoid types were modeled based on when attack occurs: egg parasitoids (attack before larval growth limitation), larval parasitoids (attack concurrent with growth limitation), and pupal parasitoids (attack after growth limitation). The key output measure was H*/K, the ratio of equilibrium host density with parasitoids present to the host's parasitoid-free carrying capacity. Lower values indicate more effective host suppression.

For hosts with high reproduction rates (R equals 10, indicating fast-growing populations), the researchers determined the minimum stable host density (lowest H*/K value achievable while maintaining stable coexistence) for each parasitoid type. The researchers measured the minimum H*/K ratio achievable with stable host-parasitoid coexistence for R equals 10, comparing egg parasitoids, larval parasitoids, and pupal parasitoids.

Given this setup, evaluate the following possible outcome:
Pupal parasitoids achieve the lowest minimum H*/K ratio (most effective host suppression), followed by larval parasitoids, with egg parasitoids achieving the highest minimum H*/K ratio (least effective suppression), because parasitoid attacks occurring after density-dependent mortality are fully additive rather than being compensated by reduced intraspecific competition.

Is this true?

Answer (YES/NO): YES